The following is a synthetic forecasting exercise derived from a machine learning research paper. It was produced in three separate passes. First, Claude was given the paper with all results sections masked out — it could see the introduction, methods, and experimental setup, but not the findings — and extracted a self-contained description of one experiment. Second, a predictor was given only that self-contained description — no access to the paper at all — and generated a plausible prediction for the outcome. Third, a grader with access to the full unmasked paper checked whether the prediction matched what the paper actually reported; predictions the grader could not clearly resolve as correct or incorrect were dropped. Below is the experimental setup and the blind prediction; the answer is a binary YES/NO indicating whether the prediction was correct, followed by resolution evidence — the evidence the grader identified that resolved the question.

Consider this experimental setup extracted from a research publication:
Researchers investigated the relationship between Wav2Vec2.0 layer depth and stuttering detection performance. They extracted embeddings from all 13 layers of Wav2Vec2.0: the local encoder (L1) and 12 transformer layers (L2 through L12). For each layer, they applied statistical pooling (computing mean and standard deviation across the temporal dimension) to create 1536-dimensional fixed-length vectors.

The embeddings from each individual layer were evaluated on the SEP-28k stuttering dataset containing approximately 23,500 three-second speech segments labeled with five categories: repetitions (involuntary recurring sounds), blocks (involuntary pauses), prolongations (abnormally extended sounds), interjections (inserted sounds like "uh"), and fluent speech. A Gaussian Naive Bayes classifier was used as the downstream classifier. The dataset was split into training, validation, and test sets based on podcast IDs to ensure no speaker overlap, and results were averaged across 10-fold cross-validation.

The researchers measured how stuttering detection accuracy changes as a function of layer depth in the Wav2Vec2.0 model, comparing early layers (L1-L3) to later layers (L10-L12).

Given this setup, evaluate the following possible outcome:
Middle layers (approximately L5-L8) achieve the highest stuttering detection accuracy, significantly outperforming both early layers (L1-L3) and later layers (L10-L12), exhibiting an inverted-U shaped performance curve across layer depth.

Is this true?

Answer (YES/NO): NO